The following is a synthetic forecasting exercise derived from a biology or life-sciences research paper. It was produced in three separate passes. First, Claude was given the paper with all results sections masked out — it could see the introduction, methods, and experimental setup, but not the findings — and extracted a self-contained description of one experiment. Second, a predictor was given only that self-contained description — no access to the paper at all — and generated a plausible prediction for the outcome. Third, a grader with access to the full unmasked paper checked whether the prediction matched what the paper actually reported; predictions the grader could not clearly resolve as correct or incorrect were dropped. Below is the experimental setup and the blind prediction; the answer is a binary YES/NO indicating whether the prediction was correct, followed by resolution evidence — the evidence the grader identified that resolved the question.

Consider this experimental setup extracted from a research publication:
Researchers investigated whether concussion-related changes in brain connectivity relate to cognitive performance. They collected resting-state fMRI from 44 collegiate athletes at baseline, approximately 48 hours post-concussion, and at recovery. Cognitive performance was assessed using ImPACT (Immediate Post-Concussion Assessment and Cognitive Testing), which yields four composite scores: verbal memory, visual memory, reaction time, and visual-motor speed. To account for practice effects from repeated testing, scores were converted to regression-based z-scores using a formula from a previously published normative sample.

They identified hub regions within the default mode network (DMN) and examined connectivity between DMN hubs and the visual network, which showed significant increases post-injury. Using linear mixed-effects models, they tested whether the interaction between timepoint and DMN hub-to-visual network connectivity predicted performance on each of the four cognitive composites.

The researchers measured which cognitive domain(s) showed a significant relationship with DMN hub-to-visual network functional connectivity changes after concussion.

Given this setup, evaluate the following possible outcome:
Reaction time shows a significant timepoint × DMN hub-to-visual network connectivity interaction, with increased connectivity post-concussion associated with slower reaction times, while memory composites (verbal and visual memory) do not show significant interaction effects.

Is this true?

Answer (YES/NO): NO